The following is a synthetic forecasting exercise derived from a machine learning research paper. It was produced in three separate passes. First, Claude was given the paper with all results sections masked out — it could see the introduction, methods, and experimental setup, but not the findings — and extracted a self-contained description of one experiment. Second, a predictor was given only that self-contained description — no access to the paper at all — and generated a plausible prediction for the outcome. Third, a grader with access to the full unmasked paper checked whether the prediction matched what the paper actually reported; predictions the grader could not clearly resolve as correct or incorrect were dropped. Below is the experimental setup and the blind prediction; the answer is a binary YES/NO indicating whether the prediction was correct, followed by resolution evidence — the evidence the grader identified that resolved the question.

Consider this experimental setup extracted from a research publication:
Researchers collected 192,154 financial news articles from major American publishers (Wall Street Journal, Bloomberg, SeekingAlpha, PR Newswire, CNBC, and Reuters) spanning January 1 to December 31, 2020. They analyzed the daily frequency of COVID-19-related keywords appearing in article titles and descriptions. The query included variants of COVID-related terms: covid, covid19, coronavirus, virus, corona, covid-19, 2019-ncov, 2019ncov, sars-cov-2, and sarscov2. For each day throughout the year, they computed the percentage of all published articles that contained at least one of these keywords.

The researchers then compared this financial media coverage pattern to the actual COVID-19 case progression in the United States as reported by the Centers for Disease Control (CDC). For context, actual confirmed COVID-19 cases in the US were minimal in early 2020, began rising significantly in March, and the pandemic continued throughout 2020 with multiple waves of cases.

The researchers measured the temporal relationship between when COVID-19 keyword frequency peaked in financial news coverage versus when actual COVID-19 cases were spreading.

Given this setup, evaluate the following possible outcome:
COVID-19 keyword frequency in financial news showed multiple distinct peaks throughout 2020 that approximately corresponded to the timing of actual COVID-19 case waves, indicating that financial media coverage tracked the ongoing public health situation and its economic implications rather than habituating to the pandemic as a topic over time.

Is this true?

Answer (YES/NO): NO